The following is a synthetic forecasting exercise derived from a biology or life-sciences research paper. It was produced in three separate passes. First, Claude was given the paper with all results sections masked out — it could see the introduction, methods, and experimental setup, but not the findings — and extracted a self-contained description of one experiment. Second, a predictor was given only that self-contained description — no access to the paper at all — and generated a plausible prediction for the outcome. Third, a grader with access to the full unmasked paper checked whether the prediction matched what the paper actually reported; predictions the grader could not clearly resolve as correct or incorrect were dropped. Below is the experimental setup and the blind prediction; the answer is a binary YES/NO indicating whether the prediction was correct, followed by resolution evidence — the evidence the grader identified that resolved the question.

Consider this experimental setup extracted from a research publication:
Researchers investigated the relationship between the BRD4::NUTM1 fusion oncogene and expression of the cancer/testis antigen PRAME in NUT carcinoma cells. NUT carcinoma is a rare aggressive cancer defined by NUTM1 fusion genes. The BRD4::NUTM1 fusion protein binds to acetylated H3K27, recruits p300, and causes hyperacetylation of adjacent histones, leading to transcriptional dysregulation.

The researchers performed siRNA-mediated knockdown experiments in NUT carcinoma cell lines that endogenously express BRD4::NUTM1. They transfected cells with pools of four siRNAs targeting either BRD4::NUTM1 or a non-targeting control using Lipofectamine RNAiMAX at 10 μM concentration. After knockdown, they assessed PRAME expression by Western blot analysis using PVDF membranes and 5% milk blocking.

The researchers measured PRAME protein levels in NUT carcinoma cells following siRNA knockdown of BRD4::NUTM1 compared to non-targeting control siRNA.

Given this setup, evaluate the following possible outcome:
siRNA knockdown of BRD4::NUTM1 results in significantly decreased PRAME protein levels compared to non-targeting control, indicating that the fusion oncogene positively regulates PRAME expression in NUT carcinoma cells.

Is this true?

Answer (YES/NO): YES